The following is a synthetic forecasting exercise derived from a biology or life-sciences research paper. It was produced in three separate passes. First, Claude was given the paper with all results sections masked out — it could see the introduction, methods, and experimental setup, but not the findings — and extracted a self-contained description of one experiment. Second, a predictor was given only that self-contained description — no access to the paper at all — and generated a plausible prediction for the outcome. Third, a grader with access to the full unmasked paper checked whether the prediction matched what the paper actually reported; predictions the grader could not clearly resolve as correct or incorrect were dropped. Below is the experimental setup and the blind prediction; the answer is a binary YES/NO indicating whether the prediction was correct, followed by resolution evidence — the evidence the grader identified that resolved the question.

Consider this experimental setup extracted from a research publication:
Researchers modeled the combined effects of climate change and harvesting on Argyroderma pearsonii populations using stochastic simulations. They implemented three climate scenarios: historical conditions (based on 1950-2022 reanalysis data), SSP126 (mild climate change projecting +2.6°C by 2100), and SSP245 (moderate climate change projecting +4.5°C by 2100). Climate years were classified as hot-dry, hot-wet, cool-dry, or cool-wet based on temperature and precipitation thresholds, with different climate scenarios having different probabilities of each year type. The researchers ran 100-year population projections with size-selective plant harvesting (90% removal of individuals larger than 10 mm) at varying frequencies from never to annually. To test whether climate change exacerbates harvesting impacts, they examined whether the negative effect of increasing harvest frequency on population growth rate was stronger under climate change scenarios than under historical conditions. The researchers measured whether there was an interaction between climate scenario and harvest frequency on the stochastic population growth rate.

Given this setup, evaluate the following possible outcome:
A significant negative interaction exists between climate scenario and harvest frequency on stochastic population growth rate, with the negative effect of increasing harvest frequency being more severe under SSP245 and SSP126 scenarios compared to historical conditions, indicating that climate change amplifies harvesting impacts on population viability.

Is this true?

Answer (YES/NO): NO